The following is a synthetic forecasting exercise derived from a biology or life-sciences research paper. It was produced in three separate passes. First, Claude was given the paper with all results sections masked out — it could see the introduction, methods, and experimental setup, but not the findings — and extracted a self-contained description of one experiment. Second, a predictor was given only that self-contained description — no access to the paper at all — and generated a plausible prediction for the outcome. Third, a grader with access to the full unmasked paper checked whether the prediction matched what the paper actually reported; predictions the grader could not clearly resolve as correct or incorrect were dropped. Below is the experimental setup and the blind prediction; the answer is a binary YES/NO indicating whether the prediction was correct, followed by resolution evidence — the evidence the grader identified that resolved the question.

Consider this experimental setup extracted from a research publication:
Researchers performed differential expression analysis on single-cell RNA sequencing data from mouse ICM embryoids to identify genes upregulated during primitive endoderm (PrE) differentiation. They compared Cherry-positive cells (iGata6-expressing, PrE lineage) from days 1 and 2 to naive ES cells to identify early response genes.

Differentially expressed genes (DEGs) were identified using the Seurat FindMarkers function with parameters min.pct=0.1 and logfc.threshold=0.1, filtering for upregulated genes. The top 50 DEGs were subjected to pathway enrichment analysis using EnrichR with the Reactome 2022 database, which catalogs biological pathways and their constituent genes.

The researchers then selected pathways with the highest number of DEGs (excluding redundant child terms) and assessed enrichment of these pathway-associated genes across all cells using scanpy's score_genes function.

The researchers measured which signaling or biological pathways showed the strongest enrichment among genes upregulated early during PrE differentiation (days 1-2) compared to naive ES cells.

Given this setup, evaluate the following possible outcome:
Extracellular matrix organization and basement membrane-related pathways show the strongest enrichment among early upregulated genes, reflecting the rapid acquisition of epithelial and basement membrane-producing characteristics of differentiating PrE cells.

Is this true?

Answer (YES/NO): YES